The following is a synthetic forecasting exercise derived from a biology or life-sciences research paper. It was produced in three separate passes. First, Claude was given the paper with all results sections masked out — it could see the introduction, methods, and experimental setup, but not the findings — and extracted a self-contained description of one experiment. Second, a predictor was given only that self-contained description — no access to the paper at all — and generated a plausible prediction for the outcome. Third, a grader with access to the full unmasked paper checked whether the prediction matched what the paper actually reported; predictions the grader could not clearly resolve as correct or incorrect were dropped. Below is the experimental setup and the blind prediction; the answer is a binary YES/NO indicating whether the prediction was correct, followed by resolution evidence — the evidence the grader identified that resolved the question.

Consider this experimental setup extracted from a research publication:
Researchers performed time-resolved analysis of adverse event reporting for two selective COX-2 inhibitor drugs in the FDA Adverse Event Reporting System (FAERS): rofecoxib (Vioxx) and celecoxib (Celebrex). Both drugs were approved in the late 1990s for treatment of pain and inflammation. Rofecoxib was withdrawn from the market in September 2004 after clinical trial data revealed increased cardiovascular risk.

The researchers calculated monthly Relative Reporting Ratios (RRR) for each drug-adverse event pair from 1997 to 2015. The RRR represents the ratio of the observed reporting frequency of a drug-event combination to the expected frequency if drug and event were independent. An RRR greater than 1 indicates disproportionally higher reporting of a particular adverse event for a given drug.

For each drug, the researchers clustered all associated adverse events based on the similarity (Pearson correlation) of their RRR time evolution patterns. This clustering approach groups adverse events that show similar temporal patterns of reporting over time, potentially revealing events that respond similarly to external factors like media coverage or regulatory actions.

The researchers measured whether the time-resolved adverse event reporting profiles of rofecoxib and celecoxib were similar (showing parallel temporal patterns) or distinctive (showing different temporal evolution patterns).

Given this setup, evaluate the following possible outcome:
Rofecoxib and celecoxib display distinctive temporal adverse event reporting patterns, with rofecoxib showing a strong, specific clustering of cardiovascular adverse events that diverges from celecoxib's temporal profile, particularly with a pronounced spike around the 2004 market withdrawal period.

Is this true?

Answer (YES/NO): NO